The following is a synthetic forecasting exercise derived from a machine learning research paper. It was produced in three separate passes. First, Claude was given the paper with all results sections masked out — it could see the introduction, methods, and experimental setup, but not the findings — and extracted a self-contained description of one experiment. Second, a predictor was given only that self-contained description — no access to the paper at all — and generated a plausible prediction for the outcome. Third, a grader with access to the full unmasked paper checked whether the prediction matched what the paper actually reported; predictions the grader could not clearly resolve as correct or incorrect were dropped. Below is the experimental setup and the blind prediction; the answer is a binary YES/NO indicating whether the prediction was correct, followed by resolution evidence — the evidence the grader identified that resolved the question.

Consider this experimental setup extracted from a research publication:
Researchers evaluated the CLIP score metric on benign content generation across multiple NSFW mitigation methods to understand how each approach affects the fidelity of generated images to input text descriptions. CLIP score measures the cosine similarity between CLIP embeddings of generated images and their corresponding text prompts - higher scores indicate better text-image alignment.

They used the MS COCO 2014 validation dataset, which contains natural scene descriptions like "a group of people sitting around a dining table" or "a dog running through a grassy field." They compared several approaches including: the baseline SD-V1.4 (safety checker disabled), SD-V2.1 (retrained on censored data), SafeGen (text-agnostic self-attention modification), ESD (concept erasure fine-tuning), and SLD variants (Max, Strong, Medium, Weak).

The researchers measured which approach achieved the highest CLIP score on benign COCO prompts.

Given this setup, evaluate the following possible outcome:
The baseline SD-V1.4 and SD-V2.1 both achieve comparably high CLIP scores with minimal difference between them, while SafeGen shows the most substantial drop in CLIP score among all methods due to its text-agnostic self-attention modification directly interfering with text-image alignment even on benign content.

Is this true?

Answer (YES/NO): NO